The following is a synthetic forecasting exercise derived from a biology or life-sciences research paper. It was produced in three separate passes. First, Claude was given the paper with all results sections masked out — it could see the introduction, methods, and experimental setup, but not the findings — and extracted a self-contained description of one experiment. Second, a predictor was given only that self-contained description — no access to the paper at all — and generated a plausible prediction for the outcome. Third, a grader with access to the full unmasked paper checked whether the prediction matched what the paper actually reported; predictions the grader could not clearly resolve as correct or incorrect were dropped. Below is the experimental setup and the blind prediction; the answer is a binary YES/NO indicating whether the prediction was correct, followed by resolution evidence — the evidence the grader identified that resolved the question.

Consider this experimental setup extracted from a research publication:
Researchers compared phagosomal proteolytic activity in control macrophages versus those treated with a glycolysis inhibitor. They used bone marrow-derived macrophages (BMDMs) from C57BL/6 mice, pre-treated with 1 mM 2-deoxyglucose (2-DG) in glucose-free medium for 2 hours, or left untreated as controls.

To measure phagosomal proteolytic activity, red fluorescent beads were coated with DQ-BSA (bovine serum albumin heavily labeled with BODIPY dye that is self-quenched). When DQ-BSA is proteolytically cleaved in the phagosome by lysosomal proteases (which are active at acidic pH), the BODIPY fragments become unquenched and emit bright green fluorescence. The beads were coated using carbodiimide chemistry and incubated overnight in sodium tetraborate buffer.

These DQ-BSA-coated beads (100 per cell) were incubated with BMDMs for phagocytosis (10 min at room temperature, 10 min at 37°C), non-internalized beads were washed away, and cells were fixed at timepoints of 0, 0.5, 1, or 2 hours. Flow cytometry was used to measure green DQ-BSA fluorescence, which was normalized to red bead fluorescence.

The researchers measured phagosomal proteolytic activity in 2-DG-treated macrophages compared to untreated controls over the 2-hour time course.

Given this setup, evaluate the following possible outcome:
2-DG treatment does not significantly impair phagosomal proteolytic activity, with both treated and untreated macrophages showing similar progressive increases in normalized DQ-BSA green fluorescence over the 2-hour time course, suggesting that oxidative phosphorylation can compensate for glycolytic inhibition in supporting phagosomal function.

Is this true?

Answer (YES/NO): NO